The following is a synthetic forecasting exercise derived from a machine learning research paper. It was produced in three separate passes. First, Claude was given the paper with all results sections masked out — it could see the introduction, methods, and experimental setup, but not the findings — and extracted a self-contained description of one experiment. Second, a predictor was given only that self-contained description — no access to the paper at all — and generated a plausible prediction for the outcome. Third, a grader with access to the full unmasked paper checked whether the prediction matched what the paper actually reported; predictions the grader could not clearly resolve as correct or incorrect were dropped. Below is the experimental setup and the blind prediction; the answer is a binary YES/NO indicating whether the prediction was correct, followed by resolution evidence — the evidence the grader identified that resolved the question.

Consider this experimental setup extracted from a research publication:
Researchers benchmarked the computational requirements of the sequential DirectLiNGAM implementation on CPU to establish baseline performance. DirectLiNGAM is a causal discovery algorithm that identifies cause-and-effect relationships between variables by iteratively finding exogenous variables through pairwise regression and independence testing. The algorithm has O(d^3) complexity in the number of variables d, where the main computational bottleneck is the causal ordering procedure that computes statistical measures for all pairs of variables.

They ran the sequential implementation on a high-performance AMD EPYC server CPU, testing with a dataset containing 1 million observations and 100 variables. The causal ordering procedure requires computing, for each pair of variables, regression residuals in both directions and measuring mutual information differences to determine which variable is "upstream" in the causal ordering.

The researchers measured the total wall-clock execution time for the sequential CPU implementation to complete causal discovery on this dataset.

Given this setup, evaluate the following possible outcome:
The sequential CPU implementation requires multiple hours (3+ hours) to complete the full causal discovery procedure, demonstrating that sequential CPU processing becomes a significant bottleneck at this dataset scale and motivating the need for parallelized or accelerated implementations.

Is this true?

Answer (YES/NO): YES